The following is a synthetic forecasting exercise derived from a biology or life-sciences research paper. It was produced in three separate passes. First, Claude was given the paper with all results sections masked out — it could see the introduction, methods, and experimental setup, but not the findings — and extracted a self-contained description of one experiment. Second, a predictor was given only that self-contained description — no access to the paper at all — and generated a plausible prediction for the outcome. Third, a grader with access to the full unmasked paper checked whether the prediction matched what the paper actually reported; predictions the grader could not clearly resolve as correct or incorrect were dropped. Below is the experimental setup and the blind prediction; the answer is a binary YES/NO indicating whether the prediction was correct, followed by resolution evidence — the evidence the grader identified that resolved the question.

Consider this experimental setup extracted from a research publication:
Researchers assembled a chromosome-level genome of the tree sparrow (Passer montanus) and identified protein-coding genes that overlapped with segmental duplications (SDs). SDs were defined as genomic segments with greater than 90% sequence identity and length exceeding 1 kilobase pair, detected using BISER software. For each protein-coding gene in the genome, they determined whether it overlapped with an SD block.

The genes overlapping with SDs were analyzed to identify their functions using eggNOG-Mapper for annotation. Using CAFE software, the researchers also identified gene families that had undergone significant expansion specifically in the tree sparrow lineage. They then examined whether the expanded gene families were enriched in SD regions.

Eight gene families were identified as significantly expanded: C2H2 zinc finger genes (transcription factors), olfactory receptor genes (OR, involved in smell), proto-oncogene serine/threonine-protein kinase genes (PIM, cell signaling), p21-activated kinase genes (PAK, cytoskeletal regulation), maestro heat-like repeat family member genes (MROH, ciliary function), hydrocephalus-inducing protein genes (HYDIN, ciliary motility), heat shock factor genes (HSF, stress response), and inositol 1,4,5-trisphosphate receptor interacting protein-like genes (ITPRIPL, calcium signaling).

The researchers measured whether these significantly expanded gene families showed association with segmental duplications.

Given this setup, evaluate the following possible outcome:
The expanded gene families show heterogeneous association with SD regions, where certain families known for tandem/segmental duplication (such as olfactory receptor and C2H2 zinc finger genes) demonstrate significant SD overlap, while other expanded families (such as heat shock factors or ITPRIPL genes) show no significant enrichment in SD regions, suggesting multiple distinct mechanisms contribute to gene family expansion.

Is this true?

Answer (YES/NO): NO